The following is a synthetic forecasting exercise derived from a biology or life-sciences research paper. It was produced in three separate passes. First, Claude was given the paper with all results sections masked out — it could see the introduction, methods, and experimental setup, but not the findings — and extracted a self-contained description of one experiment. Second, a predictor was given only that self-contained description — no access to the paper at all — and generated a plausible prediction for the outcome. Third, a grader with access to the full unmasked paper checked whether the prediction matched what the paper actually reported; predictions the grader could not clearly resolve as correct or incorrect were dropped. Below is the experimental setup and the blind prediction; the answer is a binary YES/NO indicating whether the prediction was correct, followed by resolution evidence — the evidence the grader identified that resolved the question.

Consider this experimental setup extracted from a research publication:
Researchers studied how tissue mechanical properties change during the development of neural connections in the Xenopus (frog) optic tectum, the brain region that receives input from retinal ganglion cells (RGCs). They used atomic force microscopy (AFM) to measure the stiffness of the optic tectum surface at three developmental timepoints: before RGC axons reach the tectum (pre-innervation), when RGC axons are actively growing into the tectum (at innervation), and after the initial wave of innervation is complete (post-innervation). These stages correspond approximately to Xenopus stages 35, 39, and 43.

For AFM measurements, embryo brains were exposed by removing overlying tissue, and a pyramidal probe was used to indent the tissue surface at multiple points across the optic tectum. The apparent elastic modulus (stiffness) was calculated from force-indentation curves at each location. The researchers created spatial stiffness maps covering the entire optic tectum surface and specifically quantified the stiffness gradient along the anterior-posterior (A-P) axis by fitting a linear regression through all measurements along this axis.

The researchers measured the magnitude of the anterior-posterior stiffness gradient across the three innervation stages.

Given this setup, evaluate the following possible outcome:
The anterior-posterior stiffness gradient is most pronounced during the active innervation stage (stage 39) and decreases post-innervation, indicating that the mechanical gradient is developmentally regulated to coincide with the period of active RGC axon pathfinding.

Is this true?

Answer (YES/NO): NO